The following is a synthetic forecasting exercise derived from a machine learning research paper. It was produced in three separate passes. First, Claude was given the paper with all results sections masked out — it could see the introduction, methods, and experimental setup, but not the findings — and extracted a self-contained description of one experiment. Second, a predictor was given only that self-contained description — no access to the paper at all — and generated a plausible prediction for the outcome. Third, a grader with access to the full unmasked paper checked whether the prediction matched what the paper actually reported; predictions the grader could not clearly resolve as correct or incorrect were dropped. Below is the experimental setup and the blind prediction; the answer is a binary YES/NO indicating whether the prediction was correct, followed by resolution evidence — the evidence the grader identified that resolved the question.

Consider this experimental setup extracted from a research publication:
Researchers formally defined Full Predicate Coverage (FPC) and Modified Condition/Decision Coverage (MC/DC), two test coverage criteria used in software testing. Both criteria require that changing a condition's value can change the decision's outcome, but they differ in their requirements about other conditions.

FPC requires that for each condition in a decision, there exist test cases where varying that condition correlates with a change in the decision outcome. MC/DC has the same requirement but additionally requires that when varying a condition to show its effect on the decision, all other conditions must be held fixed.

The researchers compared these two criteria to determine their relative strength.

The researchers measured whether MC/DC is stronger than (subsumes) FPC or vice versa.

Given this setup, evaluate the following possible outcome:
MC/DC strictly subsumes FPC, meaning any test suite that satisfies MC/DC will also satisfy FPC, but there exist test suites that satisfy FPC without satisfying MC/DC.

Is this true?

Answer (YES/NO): YES